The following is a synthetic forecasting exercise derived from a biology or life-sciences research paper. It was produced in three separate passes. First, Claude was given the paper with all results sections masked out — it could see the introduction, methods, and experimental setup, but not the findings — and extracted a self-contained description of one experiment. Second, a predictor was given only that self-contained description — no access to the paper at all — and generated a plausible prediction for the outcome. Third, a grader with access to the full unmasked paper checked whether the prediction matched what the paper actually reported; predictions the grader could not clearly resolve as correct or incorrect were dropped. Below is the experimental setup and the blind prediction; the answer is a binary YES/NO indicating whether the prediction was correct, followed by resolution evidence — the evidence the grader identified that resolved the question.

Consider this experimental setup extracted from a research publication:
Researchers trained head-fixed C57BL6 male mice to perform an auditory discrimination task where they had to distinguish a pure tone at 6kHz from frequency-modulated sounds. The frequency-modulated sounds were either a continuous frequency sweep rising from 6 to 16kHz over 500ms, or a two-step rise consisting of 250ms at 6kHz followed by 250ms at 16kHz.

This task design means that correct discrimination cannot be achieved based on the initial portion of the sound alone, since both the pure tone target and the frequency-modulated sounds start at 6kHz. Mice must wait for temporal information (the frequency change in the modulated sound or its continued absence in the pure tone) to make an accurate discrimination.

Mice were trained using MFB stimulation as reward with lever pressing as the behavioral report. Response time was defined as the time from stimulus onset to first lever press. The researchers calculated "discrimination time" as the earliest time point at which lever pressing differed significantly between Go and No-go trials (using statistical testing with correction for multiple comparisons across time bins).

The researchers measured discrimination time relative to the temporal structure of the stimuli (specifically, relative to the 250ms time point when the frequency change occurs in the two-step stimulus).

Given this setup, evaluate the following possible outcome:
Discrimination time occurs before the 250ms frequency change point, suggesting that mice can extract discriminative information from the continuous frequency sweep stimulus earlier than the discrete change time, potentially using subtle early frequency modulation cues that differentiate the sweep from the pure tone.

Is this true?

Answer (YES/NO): NO